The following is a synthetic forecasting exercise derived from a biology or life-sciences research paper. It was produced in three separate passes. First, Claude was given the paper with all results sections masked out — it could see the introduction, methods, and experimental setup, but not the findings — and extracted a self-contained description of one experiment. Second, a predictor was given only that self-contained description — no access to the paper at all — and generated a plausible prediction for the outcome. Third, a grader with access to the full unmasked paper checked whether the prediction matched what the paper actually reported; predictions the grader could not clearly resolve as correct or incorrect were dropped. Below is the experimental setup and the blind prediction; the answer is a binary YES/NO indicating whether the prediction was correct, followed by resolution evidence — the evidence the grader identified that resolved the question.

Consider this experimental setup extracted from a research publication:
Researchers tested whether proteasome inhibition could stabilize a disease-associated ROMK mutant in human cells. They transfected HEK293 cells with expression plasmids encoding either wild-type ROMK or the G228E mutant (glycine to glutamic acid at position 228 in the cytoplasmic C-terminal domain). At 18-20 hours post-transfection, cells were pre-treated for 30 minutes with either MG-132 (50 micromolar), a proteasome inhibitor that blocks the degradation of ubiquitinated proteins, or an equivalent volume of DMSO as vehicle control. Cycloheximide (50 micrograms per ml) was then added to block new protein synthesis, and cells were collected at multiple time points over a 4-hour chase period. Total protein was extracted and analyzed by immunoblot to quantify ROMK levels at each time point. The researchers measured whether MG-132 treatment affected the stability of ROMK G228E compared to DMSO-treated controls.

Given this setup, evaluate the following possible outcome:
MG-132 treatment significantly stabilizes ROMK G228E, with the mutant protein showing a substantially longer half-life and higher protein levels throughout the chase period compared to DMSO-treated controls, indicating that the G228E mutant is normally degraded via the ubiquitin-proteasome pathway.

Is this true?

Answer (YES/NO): YES